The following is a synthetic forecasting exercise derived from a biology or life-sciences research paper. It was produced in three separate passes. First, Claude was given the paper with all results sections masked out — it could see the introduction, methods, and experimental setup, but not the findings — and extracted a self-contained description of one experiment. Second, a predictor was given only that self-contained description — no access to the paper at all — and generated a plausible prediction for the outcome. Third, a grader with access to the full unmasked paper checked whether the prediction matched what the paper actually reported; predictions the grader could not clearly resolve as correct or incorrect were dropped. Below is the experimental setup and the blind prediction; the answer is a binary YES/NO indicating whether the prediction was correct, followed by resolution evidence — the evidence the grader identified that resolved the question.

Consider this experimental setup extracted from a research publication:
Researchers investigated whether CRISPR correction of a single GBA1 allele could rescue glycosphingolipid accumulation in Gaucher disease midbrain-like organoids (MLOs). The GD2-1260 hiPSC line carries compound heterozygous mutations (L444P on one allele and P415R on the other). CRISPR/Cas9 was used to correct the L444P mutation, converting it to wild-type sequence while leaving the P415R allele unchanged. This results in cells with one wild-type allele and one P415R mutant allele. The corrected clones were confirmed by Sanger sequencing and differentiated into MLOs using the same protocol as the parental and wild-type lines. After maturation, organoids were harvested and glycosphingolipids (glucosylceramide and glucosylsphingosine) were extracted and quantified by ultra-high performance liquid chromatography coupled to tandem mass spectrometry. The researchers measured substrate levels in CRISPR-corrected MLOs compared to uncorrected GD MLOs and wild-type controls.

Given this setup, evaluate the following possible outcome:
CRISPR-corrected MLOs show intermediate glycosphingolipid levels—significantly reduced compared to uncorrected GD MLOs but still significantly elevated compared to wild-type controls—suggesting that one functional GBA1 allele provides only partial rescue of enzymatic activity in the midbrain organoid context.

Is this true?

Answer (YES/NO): NO